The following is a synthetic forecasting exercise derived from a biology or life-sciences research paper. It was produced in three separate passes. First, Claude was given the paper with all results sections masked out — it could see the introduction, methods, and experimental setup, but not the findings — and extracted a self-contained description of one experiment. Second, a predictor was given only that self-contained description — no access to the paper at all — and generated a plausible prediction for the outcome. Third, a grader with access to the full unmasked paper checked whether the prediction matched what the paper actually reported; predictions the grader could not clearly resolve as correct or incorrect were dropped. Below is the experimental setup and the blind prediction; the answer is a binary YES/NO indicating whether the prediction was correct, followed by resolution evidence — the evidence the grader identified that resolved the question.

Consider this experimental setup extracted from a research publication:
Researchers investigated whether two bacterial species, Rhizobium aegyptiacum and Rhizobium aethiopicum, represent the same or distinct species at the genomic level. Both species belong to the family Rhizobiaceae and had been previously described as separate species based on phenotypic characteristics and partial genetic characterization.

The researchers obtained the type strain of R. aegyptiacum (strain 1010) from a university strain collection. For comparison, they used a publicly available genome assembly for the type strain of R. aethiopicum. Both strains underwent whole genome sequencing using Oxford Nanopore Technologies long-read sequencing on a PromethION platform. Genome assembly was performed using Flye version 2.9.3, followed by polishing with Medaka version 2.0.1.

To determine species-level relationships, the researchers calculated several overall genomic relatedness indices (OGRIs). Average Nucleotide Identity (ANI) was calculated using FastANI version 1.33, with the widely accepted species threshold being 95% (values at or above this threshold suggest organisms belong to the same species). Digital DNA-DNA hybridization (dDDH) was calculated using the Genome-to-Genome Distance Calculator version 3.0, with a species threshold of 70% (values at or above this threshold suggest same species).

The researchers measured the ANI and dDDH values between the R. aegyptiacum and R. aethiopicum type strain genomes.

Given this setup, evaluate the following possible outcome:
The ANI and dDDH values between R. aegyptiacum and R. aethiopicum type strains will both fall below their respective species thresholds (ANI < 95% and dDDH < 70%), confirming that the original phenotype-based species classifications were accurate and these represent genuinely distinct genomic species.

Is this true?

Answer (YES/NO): NO